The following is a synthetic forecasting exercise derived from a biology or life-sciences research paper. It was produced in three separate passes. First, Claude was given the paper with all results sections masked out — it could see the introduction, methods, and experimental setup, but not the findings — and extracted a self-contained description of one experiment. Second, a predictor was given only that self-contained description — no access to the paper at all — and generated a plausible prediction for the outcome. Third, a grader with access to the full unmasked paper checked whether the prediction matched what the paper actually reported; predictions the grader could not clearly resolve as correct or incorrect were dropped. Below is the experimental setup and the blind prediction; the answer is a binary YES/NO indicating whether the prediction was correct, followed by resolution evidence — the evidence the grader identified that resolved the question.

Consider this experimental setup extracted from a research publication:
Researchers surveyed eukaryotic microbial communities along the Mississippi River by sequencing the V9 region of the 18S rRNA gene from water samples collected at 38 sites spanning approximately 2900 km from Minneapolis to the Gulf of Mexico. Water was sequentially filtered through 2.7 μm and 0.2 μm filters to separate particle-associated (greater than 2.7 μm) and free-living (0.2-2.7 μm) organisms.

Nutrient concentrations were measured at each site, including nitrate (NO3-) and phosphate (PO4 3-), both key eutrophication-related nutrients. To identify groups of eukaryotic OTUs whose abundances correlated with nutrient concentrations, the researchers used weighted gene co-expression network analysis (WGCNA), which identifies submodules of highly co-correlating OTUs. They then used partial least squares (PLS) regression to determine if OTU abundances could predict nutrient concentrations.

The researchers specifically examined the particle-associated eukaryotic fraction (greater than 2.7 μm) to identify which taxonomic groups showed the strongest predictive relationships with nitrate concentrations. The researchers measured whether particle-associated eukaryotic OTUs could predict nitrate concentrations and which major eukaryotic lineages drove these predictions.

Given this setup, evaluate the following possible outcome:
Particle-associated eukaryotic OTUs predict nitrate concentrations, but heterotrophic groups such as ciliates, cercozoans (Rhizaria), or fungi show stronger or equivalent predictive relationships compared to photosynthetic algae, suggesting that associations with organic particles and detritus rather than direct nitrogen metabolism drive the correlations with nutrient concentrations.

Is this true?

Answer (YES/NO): NO